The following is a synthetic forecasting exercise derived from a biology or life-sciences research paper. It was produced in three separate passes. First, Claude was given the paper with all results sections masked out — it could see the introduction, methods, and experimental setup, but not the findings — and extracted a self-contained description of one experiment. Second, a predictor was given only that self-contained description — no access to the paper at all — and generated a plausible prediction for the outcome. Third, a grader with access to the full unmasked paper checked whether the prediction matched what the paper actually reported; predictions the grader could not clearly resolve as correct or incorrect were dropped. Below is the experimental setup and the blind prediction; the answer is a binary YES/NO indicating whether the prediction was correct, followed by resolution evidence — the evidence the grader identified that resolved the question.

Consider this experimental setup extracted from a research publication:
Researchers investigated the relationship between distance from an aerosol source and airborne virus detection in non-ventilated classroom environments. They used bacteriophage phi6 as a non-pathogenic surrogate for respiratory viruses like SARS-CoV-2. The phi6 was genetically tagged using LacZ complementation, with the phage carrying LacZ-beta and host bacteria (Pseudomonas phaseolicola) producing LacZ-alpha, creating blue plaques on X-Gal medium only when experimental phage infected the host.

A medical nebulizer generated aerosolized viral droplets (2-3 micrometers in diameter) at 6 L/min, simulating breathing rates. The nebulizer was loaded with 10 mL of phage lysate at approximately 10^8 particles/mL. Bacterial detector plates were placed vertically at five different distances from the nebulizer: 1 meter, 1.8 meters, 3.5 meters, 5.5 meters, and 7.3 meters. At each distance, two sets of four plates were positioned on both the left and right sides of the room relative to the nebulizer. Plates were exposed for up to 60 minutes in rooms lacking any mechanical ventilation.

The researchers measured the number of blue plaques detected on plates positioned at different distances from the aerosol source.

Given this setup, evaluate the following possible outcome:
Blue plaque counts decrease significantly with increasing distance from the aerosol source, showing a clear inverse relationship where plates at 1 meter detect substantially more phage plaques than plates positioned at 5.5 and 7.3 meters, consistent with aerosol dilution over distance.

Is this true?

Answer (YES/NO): NO